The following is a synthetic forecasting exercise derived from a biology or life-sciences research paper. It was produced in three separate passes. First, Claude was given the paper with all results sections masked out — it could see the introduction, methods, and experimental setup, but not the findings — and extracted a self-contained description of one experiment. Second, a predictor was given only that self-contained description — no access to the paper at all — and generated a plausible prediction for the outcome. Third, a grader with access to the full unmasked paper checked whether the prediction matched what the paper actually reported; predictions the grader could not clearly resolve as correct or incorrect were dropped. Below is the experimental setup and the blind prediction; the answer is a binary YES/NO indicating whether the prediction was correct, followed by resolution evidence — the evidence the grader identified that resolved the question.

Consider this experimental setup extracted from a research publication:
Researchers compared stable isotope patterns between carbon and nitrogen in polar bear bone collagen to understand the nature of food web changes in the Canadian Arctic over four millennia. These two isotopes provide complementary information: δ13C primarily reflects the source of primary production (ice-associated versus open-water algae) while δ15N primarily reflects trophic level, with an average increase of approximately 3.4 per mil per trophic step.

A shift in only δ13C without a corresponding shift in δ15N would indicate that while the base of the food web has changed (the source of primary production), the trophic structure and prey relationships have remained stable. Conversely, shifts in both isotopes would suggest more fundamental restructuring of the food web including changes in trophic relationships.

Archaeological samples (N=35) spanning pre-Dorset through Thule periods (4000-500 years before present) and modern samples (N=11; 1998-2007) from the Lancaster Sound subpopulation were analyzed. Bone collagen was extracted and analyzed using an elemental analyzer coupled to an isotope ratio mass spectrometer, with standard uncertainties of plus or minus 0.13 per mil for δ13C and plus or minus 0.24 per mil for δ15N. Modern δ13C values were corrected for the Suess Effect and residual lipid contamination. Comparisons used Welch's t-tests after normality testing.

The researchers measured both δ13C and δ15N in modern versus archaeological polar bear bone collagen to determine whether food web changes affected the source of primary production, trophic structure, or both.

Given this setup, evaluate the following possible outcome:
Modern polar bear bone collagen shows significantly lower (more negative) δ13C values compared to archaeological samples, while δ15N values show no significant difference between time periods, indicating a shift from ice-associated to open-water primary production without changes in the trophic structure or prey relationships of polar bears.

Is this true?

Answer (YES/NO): YES